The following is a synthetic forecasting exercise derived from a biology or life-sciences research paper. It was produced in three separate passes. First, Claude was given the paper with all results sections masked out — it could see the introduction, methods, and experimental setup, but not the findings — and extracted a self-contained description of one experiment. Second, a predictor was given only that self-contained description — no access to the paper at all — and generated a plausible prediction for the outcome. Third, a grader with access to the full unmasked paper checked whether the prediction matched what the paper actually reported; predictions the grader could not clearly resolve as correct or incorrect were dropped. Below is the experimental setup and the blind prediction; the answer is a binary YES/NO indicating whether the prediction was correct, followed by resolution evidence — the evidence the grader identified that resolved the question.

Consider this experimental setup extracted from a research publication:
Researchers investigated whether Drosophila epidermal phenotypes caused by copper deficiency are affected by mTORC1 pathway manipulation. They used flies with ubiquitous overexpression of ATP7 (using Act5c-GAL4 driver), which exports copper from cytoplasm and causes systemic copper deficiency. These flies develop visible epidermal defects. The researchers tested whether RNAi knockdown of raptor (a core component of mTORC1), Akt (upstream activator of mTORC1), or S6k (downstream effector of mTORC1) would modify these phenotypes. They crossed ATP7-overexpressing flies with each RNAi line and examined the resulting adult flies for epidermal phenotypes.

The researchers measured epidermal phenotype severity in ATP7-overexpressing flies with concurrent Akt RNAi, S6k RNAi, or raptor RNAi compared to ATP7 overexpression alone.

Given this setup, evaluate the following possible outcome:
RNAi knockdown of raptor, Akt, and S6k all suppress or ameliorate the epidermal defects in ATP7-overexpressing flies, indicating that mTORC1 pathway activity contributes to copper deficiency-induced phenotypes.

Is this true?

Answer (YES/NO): NO